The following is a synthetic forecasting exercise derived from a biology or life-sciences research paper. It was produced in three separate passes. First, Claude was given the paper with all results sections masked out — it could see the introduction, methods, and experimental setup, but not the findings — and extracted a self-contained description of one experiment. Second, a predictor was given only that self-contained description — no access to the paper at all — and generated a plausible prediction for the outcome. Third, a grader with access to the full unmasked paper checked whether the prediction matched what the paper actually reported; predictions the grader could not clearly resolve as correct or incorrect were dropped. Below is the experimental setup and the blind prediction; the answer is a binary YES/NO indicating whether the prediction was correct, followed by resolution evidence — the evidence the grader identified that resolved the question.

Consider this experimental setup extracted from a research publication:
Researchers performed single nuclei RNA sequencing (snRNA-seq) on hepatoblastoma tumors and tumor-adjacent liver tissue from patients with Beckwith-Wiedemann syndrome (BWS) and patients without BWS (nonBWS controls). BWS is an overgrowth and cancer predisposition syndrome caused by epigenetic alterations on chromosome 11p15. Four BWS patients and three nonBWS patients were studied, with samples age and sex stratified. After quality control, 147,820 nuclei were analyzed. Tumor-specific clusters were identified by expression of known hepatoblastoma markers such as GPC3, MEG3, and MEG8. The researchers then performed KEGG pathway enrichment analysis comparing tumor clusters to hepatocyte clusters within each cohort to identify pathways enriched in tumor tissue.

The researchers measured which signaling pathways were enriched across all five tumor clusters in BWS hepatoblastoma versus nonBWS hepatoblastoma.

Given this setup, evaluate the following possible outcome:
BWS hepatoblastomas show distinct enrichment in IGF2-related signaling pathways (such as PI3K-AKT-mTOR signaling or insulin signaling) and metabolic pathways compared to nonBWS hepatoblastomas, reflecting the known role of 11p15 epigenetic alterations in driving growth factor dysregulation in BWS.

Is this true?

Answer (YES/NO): NO